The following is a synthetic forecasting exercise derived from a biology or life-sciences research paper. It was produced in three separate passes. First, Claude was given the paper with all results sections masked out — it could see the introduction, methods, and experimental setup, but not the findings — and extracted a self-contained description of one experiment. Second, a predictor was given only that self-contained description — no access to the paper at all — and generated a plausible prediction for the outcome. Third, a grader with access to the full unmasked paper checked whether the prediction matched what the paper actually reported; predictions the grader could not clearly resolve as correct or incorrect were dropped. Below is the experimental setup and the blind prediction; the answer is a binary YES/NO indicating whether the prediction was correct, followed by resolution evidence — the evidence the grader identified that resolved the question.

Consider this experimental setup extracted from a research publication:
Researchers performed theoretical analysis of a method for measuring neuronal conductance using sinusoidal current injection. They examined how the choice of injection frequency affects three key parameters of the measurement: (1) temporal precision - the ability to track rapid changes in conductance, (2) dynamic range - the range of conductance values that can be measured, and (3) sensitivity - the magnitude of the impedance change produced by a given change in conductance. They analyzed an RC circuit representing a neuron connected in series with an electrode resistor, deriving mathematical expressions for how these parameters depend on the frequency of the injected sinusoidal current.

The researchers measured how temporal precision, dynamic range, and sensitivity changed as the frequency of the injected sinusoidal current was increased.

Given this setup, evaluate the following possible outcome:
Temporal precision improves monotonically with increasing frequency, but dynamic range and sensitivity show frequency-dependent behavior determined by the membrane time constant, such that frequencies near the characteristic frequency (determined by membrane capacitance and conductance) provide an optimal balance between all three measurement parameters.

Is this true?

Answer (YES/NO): NO